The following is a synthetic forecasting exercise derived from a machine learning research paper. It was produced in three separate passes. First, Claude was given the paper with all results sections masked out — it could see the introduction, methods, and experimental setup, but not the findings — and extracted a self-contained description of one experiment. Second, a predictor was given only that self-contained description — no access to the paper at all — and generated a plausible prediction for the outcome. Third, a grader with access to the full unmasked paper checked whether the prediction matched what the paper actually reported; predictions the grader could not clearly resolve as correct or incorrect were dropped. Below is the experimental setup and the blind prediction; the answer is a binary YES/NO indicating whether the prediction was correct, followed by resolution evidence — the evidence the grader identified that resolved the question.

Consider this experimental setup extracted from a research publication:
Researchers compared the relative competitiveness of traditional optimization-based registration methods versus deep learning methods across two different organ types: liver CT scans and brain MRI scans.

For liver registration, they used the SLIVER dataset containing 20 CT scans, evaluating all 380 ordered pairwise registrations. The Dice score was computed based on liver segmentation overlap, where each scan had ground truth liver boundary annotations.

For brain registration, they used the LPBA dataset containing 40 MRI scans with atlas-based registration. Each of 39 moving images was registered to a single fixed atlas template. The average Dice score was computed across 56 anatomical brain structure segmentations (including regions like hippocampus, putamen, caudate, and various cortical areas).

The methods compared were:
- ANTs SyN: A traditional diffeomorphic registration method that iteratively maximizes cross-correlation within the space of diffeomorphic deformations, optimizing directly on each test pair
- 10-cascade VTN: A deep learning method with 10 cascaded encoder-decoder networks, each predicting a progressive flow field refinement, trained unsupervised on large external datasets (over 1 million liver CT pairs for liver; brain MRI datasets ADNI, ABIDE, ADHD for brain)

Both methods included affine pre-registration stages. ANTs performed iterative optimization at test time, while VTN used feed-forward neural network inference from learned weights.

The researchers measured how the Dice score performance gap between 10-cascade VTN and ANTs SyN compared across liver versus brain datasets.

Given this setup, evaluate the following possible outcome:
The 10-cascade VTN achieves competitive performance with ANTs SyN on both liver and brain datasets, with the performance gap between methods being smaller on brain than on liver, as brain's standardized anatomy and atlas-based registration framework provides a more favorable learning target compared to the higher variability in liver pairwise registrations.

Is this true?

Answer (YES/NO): YES